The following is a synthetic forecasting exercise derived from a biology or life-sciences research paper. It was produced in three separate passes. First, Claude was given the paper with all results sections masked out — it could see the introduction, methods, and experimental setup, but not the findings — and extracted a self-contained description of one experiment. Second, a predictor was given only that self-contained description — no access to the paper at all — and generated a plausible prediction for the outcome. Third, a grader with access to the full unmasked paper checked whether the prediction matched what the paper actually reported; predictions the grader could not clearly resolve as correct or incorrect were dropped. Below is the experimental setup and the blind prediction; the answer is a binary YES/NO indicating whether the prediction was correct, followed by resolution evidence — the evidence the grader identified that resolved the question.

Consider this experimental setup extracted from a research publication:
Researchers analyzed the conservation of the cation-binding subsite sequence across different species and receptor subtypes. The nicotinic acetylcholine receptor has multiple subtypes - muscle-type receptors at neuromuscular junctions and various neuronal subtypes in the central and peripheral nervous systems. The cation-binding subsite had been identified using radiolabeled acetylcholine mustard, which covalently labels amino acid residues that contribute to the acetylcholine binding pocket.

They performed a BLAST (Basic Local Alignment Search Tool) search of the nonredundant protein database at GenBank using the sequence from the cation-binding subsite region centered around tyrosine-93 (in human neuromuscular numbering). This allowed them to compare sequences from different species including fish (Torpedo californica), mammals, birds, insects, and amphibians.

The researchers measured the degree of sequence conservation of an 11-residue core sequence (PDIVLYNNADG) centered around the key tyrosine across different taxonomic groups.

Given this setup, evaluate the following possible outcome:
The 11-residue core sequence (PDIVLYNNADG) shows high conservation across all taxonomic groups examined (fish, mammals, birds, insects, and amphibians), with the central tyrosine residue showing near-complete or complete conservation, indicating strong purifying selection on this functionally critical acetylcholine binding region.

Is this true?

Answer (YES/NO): YES